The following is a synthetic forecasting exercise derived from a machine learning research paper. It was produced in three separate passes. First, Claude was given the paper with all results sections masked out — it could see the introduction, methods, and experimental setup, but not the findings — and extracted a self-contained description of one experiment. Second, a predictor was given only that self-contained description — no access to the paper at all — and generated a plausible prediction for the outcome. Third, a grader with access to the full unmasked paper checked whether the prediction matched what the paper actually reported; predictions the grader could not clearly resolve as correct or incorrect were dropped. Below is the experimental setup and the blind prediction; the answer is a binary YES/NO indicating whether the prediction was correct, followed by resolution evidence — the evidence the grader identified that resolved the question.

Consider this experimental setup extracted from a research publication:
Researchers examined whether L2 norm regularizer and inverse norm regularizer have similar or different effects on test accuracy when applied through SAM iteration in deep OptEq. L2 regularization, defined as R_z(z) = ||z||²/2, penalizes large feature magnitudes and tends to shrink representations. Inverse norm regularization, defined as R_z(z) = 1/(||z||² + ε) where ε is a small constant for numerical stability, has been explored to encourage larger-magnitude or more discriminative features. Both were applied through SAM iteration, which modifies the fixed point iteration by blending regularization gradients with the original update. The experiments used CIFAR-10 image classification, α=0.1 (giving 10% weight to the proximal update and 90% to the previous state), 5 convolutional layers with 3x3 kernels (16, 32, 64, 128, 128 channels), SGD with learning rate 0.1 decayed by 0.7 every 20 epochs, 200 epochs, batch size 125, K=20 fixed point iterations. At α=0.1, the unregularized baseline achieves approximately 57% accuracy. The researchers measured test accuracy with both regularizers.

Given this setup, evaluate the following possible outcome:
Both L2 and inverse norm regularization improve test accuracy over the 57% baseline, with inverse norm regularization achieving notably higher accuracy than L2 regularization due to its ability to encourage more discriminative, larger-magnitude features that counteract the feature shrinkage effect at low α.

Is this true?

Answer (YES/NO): YES